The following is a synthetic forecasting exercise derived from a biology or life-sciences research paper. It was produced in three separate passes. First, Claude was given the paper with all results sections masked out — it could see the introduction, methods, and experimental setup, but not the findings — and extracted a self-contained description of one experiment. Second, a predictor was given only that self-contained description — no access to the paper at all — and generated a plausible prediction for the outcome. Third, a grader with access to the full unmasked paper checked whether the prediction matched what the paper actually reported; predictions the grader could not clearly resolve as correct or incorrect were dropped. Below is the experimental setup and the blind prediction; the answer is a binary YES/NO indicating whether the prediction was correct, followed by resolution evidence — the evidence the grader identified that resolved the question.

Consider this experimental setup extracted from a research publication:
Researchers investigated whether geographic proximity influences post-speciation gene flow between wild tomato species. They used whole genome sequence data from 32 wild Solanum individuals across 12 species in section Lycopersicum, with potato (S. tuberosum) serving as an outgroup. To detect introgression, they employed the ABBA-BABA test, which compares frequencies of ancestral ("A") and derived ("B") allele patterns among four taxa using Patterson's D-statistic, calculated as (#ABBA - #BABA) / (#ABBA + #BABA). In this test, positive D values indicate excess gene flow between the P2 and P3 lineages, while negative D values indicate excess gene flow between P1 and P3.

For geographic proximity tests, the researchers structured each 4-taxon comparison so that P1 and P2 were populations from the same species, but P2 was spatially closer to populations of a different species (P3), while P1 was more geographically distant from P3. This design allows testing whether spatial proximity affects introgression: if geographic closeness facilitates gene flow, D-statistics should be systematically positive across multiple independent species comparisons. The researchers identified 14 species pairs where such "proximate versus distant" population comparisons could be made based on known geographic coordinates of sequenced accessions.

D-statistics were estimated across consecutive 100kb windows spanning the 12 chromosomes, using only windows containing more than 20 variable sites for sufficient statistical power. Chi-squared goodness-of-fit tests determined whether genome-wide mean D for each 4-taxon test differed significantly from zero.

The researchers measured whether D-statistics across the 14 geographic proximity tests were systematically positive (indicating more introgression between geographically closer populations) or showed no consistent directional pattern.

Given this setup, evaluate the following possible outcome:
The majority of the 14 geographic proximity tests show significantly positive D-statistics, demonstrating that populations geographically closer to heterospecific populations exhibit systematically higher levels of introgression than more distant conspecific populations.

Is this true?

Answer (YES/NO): YES